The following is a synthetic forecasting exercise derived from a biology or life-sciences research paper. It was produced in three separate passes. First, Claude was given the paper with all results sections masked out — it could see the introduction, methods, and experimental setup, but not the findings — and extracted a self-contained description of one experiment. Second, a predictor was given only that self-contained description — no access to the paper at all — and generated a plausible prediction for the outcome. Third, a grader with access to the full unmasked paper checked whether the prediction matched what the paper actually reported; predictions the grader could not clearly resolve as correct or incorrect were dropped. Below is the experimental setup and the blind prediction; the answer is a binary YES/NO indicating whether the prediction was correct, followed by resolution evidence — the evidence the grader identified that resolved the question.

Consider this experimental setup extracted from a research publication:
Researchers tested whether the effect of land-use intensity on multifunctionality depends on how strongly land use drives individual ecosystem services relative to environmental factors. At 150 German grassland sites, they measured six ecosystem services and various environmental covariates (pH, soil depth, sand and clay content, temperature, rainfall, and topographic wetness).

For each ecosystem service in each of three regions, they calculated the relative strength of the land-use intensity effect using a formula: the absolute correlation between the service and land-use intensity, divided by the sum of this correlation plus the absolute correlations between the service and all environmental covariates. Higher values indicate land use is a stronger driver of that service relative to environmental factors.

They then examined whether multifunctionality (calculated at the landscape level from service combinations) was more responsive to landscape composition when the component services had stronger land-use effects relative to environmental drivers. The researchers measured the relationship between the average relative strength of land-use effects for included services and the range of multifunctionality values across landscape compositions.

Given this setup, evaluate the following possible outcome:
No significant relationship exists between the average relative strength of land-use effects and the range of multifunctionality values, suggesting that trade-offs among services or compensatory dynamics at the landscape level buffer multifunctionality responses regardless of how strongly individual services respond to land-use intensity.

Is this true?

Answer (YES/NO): NO